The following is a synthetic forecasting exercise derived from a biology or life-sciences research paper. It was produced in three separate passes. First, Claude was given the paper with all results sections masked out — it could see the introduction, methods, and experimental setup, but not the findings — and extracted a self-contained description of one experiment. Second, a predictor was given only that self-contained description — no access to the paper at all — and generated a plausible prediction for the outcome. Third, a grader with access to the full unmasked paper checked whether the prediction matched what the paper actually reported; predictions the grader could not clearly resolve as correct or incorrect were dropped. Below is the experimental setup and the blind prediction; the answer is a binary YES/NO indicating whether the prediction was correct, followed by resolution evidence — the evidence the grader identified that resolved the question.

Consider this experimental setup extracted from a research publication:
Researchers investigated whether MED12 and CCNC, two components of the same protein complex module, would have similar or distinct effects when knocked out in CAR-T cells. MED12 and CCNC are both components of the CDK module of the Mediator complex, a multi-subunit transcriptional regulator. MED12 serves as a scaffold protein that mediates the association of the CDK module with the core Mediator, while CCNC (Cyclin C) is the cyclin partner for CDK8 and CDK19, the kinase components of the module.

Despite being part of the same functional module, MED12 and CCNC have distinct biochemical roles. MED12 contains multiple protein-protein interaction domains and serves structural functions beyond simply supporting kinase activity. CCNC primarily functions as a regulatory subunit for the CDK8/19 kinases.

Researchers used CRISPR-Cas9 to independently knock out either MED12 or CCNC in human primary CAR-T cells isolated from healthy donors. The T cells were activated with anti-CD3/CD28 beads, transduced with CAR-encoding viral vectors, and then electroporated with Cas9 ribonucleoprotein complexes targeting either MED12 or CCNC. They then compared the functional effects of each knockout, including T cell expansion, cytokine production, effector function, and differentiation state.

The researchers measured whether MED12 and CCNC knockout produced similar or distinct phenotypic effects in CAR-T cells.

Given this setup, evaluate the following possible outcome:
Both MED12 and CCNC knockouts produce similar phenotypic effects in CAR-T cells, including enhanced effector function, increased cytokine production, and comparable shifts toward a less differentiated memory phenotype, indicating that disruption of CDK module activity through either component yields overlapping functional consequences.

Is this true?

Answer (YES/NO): NO